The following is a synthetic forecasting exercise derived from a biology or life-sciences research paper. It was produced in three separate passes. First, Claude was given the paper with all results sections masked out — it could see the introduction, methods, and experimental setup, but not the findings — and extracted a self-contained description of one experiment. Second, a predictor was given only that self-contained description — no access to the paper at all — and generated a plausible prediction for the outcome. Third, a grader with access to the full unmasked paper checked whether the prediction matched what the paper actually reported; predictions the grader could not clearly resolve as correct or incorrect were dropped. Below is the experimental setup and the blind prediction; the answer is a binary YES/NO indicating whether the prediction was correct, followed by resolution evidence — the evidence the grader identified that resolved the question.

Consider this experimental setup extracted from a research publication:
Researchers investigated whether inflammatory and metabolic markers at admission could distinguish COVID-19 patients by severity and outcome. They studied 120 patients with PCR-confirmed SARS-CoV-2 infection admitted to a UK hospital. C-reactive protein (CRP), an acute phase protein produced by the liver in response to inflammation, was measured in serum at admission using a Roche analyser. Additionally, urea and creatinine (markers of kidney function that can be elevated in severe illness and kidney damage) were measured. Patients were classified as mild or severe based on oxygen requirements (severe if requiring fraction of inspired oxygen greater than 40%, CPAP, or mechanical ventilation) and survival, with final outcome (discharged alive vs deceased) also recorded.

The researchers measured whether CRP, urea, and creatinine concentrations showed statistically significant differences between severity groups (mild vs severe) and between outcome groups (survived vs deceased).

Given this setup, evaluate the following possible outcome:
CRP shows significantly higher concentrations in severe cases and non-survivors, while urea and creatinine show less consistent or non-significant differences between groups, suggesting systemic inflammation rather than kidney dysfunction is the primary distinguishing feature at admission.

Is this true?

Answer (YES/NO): NO